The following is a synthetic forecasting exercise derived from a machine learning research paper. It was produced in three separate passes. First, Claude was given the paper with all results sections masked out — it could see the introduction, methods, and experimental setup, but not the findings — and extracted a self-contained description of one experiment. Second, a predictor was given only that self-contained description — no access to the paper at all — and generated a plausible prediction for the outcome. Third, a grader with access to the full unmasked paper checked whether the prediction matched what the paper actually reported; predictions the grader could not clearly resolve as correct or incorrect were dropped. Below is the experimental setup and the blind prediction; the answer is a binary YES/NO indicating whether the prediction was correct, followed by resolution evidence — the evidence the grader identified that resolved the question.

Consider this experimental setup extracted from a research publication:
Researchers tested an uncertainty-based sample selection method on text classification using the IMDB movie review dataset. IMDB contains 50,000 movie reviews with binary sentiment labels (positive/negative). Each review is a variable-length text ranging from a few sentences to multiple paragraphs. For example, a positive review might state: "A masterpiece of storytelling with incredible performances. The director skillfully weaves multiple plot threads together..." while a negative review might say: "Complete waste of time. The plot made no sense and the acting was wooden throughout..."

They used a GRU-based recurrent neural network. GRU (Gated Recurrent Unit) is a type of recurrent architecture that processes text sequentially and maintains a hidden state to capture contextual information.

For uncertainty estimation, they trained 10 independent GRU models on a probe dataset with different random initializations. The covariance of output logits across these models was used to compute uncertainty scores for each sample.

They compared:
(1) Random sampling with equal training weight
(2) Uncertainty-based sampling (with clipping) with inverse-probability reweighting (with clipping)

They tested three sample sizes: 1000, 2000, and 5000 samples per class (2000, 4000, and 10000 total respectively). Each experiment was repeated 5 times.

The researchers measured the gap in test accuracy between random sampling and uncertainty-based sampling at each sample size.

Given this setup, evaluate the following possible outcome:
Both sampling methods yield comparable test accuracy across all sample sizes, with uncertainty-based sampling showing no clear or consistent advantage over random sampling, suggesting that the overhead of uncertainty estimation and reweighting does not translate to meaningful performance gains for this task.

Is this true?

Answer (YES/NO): NO